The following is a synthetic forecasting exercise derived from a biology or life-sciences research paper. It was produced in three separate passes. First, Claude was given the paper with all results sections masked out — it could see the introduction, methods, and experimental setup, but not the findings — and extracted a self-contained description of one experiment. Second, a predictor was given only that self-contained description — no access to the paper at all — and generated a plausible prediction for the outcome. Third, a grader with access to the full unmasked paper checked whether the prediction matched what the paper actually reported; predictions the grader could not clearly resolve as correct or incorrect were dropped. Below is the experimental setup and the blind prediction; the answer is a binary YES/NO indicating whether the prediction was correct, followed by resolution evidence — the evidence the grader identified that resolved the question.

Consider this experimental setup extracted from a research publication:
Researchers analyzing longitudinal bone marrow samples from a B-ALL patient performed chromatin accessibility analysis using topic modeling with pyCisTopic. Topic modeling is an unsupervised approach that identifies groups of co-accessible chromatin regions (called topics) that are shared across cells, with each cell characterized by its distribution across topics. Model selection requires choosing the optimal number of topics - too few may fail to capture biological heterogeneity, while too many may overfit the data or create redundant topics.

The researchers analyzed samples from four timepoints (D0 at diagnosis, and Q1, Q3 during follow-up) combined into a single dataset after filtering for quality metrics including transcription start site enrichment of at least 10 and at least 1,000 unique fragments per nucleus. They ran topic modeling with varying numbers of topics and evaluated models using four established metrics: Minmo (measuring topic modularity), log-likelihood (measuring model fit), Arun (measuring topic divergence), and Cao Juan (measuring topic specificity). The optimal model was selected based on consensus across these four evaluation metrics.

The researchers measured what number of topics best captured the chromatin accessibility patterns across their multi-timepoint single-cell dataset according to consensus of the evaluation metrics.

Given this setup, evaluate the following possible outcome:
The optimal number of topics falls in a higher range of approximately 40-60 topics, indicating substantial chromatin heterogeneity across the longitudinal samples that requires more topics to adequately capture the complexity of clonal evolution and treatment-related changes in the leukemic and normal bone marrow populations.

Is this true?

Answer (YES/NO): NO